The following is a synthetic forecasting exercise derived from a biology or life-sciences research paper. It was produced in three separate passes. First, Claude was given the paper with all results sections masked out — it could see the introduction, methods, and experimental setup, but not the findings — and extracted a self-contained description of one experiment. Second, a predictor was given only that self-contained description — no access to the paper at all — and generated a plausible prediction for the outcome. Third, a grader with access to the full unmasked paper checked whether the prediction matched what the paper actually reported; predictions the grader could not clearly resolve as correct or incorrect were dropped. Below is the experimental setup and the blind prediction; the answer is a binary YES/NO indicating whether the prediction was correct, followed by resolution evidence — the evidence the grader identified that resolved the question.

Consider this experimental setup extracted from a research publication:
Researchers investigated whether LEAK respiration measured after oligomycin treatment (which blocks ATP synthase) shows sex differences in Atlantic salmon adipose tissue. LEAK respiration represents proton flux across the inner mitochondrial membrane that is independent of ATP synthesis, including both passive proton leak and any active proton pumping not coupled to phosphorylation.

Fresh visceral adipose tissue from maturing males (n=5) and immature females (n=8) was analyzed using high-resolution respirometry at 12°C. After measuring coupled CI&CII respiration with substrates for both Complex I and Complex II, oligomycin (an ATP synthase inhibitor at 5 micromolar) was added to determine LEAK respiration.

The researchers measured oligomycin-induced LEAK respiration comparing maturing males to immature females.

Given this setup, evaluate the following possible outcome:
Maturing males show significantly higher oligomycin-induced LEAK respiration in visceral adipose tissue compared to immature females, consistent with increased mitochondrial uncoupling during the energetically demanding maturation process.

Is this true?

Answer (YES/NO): NO